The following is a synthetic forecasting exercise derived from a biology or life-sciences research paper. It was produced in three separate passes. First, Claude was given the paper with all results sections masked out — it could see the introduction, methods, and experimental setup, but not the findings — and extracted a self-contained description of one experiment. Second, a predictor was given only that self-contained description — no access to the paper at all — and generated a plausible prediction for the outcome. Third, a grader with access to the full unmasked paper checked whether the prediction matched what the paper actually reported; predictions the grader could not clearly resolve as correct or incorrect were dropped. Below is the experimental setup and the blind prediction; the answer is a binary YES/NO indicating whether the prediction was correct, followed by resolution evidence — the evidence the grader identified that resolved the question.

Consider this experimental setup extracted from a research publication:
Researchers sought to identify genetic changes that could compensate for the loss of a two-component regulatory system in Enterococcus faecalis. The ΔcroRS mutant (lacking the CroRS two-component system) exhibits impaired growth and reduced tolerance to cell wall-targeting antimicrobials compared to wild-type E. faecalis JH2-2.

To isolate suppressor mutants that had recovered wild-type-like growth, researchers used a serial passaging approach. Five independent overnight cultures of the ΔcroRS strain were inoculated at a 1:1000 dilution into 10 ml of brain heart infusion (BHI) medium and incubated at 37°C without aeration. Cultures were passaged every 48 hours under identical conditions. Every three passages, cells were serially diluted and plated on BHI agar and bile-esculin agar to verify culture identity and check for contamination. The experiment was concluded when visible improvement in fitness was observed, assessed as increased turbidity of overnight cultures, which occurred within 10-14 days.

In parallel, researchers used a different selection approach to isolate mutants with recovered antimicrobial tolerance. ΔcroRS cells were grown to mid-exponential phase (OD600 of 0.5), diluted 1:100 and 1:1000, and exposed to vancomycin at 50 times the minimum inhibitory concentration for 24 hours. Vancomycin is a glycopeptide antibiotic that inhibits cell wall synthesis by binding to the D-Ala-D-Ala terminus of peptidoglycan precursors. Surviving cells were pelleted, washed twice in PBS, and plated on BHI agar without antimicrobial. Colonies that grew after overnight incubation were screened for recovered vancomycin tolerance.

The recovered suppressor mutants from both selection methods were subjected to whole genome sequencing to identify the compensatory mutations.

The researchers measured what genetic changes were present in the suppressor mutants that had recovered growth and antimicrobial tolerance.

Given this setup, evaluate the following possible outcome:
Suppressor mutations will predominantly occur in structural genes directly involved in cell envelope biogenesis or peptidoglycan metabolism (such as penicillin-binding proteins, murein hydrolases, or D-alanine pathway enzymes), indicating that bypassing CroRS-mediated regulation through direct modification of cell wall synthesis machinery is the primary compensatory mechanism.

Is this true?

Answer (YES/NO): NO